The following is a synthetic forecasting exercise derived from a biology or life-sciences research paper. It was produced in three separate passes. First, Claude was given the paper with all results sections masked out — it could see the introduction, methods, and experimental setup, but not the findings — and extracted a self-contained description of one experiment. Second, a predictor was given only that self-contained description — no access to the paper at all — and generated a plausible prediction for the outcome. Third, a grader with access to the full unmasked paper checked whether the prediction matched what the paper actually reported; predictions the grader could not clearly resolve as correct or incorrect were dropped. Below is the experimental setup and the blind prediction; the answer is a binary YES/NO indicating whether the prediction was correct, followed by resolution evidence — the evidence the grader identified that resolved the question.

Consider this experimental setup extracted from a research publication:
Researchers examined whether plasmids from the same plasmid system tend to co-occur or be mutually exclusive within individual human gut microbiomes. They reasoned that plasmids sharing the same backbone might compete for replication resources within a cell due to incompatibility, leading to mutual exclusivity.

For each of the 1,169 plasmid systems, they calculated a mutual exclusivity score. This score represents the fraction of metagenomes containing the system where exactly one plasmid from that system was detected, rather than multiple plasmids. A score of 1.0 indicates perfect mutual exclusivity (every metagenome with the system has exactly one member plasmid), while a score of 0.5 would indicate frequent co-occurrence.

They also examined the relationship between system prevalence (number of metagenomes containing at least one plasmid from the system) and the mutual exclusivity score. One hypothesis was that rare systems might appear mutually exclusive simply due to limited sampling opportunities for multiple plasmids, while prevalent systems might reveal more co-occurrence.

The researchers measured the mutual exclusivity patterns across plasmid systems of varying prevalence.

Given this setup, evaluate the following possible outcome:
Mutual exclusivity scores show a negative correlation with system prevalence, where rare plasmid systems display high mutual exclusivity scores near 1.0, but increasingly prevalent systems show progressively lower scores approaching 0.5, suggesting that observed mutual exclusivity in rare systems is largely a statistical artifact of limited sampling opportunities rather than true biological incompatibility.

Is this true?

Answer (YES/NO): NO